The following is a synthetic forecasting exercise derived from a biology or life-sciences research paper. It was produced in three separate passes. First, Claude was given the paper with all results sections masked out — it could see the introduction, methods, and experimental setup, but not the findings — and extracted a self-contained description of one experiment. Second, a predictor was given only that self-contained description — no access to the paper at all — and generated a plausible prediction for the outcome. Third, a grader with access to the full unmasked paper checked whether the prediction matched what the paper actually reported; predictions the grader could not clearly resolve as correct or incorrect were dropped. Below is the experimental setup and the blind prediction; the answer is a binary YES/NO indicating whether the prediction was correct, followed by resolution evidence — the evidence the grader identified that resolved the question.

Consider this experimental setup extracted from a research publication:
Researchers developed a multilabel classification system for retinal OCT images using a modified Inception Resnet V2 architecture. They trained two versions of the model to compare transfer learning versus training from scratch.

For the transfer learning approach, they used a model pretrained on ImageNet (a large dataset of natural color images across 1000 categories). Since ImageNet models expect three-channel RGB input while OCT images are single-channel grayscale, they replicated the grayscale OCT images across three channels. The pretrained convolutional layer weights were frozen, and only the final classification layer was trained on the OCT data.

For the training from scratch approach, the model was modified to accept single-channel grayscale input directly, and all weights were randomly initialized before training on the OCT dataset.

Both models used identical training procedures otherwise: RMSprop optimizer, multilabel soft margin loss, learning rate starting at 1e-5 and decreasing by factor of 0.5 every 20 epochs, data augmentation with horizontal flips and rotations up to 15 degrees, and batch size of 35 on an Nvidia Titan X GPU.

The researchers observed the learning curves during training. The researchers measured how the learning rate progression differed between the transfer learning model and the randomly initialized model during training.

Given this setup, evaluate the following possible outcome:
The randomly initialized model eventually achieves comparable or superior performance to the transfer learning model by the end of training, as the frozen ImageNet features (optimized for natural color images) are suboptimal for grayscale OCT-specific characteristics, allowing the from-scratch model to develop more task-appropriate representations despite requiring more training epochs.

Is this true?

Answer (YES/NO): YES